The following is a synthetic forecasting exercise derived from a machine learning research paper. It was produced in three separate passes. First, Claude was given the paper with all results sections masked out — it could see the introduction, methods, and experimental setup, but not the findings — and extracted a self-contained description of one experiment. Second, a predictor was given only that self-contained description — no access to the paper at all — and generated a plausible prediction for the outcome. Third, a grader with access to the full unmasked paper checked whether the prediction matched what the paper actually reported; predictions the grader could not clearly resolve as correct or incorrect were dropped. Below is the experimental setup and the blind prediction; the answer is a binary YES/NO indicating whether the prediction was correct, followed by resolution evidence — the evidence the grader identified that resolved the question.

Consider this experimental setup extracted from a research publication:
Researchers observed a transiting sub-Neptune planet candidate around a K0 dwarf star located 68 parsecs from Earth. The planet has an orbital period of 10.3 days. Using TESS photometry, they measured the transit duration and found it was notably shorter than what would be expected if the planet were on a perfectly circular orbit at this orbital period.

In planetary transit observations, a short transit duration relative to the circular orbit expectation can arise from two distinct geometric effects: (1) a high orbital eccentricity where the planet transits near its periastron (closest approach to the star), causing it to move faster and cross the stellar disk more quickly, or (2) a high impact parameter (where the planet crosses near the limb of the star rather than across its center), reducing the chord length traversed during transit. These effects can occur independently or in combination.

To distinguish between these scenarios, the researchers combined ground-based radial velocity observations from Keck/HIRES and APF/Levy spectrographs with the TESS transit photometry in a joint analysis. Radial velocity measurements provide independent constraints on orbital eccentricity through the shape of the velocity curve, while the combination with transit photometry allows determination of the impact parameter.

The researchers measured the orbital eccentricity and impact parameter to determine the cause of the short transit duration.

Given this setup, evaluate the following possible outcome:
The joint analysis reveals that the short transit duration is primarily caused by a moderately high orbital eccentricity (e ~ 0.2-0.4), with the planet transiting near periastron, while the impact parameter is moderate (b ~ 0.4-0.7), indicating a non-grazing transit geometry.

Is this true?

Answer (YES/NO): NO